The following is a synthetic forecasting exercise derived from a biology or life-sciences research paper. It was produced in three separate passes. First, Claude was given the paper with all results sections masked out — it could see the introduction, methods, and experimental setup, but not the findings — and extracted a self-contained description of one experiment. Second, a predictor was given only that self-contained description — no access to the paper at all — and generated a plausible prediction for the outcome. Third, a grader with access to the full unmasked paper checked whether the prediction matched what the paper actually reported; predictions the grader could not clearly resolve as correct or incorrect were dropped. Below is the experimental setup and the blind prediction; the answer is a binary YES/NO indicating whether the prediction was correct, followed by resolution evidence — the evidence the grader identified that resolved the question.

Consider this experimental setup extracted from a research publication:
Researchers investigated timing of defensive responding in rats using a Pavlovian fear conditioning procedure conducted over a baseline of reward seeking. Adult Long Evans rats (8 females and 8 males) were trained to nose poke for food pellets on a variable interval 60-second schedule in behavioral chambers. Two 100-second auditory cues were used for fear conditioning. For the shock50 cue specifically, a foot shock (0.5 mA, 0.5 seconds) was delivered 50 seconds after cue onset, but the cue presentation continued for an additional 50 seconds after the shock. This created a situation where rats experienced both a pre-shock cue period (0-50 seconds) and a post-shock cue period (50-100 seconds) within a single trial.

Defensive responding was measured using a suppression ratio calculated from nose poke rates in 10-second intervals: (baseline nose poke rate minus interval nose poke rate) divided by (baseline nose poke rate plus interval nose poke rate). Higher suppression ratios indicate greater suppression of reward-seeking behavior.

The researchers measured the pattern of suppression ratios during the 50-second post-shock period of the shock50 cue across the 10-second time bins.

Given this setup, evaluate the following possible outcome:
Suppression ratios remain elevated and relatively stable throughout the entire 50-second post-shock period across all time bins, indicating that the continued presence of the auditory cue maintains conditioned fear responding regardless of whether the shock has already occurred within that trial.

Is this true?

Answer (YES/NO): NO